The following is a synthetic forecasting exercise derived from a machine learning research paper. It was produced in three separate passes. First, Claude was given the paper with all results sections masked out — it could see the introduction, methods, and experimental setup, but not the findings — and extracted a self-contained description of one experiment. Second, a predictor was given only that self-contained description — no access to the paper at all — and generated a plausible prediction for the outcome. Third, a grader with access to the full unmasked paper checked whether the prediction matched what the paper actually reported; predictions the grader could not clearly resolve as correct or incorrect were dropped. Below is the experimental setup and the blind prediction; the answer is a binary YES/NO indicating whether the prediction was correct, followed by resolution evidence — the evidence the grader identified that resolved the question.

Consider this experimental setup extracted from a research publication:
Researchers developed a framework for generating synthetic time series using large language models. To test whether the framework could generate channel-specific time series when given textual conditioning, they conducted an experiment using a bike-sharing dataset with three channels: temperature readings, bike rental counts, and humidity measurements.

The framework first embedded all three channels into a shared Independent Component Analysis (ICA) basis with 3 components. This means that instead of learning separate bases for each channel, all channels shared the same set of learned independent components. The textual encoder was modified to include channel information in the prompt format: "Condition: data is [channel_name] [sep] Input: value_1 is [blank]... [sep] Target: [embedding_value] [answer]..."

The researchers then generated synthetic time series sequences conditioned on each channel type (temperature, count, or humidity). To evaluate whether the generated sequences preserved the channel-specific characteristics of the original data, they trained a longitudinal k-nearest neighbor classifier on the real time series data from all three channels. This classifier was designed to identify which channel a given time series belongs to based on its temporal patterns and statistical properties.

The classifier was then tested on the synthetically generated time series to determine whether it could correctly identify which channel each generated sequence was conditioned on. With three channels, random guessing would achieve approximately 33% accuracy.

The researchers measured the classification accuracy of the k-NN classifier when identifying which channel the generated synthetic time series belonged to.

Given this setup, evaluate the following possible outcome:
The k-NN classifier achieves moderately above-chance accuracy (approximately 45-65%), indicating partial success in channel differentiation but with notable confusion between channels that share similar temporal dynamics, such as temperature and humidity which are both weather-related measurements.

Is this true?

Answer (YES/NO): NO